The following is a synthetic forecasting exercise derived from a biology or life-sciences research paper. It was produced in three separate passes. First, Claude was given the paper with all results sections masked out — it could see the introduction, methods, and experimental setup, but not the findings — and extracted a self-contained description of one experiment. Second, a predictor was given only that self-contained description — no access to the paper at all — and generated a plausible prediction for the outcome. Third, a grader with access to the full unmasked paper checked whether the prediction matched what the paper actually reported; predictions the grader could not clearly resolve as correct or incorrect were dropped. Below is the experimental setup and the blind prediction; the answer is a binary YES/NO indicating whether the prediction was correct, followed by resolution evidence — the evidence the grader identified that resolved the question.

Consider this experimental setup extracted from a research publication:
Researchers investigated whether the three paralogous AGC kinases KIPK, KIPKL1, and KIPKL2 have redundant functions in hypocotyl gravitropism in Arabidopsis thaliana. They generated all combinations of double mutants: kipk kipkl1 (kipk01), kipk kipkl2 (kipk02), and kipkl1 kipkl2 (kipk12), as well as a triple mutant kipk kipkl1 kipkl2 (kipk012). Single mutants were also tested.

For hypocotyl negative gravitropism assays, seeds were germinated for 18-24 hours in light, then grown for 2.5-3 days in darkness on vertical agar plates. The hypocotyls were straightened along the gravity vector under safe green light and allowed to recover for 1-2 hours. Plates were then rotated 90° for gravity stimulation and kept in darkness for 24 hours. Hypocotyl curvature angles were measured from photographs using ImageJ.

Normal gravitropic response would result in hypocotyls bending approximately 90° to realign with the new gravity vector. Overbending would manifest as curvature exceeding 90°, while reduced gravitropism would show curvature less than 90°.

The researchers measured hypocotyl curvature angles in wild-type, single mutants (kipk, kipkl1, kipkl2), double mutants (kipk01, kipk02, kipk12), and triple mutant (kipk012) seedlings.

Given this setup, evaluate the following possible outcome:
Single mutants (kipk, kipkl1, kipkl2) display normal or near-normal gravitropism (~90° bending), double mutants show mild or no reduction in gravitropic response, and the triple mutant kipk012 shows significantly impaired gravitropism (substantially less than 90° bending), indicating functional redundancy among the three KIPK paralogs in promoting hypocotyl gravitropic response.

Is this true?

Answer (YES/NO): NO